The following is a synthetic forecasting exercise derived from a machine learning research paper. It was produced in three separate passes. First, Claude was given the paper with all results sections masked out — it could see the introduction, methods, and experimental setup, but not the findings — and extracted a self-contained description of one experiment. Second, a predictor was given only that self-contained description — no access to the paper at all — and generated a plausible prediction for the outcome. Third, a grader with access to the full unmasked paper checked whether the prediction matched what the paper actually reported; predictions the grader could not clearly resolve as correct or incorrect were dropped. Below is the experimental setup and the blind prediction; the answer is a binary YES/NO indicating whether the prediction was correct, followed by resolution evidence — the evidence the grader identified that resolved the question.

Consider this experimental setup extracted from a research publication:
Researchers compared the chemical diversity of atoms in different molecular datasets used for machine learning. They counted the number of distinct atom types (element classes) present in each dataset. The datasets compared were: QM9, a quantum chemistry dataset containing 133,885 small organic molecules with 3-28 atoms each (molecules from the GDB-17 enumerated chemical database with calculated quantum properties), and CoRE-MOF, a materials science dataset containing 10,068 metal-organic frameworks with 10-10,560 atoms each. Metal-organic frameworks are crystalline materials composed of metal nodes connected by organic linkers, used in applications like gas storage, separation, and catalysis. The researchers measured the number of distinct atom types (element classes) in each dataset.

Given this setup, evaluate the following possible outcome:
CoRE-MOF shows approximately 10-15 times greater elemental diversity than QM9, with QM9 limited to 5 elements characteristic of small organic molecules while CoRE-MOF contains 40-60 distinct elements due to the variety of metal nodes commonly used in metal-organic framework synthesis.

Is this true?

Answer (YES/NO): NO